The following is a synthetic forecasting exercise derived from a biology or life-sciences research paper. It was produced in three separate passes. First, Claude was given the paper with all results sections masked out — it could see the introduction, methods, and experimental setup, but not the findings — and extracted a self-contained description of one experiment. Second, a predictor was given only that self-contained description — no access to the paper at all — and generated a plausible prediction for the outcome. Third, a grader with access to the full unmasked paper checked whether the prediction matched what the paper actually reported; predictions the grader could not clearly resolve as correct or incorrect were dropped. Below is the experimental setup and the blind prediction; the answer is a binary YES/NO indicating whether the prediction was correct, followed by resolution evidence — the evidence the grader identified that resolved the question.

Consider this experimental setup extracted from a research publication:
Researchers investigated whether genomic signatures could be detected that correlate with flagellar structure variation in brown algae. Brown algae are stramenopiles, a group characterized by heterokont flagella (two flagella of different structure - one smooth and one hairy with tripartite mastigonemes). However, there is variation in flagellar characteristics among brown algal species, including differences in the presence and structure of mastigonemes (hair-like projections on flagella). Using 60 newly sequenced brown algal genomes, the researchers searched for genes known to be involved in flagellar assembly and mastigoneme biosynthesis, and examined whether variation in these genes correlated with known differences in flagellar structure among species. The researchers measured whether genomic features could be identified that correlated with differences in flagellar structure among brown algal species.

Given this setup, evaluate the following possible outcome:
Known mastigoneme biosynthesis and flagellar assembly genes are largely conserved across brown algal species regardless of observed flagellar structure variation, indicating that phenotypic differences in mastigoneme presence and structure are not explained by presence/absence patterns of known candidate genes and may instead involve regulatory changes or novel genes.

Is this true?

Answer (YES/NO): NO